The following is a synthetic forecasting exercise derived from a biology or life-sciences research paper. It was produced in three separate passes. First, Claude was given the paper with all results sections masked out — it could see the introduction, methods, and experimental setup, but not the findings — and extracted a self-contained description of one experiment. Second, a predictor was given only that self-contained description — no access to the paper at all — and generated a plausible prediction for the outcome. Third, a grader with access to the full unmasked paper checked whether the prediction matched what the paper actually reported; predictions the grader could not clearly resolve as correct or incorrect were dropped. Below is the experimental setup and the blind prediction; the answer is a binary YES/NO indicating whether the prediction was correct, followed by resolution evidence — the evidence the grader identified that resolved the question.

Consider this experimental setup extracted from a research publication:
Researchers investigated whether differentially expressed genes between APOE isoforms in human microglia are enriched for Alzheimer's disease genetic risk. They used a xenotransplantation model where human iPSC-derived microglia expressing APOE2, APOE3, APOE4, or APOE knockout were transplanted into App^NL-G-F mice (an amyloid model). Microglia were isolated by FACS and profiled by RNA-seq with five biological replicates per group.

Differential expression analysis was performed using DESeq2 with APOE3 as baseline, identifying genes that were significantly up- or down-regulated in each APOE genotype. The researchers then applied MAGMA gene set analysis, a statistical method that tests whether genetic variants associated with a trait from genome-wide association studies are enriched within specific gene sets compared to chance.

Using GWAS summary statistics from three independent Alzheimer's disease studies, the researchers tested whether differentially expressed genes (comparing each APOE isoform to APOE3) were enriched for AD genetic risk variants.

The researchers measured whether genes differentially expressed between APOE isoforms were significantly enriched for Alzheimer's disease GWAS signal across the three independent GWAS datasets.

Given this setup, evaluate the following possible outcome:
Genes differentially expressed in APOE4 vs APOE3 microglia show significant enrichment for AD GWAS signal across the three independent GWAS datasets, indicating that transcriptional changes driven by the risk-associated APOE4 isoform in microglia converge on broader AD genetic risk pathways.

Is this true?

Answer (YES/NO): NO